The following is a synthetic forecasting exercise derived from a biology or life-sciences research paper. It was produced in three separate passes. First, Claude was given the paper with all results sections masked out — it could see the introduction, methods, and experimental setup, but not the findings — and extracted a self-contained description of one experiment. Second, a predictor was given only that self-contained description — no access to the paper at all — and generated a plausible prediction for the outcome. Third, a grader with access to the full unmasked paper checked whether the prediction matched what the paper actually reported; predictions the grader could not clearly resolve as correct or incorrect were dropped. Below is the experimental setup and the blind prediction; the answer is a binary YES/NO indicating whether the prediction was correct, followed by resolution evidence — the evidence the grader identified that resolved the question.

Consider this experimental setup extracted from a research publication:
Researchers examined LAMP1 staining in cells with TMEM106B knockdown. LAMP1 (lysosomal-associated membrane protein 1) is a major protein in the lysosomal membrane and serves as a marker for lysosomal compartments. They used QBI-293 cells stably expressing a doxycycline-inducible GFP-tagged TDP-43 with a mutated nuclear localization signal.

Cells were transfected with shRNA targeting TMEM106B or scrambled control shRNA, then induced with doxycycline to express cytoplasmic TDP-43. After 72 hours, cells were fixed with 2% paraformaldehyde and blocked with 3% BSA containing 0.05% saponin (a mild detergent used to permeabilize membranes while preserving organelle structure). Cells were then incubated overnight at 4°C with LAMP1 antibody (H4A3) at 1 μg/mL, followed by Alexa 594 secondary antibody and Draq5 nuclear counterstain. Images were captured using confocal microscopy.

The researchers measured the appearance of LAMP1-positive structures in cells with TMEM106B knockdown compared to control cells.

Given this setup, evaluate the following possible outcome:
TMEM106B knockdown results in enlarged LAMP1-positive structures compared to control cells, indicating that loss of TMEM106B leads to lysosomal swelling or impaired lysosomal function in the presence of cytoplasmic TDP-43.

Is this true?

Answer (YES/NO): NO